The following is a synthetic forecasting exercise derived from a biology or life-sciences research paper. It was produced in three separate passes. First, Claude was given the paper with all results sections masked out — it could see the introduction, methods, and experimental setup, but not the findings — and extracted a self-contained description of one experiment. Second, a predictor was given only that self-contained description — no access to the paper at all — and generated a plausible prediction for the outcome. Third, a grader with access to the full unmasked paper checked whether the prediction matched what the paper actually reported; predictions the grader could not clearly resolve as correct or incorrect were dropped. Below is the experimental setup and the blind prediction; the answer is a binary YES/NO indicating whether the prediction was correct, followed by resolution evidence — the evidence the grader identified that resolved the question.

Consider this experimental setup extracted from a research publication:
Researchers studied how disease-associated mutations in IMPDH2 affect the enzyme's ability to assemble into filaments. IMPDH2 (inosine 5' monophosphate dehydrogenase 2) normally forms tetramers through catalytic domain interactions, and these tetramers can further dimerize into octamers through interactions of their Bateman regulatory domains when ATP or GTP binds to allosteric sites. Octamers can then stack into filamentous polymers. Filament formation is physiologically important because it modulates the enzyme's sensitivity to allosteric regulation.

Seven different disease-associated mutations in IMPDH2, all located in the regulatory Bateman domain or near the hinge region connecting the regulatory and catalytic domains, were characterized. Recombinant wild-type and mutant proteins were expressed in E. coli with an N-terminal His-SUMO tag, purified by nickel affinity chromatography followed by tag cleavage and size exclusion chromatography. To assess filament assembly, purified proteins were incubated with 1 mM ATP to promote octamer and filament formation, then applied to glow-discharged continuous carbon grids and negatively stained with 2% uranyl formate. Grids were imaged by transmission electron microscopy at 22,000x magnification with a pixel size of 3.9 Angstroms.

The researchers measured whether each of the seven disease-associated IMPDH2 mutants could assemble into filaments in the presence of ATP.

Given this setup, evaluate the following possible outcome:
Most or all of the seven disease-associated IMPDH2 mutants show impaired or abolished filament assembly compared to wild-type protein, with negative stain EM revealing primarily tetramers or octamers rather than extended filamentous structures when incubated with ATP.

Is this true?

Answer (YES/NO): NO